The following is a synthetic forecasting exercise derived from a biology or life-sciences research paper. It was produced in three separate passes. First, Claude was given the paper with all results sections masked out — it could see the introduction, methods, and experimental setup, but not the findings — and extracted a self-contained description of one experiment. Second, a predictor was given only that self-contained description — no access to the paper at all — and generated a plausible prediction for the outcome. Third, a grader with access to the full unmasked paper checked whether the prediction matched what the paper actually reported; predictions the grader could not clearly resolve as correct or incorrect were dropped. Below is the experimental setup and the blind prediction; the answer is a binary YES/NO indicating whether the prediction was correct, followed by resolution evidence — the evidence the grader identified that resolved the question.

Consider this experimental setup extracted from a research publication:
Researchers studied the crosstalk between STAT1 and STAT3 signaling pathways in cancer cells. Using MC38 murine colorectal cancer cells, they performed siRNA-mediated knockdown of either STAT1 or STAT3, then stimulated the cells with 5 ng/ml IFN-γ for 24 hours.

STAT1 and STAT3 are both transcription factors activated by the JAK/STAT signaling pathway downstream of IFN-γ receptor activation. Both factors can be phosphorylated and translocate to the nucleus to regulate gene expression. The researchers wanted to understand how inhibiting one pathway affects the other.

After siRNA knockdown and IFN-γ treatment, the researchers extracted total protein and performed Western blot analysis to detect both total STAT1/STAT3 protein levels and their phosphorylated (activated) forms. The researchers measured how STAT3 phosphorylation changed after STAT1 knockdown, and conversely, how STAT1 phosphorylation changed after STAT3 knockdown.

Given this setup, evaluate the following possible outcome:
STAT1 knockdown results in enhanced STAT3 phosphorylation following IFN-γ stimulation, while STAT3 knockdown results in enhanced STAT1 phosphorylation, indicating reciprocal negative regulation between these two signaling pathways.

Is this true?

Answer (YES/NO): YES